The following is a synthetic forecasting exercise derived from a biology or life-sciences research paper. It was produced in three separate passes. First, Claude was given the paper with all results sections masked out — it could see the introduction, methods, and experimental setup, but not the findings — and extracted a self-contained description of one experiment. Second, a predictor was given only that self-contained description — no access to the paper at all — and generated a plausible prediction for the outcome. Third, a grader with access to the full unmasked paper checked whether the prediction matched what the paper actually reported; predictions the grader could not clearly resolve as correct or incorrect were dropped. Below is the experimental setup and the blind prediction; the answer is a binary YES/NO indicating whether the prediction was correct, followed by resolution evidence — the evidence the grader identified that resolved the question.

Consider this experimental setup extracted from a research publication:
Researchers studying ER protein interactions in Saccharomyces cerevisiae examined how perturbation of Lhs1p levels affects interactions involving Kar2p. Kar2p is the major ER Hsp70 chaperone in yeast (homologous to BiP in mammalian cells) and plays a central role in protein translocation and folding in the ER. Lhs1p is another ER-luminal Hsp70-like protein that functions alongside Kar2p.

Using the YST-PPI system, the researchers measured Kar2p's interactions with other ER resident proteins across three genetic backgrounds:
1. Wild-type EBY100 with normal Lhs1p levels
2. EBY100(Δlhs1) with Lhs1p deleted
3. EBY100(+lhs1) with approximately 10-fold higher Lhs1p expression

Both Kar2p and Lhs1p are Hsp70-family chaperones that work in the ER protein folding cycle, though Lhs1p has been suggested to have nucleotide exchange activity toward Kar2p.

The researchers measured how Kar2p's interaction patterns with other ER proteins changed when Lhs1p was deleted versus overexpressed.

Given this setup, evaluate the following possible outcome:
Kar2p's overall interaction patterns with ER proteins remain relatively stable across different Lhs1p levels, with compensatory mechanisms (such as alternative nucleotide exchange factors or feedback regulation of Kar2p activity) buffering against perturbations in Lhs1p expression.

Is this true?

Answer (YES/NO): NO